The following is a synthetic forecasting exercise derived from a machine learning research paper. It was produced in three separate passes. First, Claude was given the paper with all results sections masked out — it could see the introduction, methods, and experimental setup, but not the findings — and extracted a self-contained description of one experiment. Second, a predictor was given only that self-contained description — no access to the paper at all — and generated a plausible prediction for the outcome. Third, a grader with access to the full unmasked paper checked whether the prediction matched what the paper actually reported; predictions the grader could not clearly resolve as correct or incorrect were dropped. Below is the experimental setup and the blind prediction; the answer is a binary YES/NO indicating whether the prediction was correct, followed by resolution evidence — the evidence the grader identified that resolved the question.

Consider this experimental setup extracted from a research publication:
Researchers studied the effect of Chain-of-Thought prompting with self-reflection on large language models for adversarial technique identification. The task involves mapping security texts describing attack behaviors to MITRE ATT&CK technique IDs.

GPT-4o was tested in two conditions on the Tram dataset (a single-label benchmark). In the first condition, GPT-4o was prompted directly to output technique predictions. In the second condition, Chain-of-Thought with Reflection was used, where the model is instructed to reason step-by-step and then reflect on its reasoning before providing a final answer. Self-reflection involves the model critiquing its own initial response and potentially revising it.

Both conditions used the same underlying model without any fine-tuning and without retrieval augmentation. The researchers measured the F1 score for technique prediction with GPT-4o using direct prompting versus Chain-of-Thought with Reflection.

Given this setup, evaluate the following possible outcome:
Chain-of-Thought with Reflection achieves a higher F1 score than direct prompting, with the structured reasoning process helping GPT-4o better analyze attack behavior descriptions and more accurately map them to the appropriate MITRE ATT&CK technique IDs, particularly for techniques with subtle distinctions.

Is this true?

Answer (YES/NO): YES